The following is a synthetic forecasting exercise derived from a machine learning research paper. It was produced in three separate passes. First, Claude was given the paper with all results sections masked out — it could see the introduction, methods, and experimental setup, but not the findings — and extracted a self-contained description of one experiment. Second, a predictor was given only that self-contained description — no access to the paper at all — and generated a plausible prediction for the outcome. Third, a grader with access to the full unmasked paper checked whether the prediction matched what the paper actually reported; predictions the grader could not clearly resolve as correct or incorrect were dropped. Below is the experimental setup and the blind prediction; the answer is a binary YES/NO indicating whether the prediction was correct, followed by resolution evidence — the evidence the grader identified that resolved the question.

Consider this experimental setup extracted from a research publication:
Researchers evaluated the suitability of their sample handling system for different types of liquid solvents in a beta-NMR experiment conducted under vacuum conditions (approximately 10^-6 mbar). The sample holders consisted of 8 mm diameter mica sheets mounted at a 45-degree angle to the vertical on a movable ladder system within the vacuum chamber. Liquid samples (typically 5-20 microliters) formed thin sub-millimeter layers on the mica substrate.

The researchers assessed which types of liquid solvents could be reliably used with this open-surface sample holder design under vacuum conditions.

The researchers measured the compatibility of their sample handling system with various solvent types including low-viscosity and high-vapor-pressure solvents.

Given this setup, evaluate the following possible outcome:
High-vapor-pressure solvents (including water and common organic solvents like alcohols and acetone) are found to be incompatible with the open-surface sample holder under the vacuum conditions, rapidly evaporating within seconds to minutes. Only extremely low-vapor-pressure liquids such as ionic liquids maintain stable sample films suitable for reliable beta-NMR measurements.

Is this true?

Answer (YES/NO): NO